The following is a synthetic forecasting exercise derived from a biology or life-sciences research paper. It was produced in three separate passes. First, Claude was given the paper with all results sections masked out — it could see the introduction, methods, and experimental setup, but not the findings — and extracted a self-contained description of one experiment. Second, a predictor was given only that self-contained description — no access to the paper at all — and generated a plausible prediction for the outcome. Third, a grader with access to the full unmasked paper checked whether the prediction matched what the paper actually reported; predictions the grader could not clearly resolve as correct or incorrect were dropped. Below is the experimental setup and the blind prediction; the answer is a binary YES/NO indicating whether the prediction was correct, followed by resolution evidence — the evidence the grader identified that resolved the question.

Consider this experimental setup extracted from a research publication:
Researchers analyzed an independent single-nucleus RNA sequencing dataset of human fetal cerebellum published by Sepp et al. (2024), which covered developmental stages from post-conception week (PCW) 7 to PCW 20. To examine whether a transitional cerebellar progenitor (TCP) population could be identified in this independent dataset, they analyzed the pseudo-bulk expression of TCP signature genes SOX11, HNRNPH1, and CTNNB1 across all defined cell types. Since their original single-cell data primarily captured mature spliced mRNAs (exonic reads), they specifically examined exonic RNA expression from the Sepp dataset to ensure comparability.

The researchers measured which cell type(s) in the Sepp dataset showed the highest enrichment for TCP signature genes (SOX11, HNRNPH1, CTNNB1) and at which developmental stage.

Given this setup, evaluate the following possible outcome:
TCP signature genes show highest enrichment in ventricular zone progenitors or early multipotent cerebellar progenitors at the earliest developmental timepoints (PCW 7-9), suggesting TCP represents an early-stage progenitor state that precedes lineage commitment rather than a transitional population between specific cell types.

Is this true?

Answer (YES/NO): NO